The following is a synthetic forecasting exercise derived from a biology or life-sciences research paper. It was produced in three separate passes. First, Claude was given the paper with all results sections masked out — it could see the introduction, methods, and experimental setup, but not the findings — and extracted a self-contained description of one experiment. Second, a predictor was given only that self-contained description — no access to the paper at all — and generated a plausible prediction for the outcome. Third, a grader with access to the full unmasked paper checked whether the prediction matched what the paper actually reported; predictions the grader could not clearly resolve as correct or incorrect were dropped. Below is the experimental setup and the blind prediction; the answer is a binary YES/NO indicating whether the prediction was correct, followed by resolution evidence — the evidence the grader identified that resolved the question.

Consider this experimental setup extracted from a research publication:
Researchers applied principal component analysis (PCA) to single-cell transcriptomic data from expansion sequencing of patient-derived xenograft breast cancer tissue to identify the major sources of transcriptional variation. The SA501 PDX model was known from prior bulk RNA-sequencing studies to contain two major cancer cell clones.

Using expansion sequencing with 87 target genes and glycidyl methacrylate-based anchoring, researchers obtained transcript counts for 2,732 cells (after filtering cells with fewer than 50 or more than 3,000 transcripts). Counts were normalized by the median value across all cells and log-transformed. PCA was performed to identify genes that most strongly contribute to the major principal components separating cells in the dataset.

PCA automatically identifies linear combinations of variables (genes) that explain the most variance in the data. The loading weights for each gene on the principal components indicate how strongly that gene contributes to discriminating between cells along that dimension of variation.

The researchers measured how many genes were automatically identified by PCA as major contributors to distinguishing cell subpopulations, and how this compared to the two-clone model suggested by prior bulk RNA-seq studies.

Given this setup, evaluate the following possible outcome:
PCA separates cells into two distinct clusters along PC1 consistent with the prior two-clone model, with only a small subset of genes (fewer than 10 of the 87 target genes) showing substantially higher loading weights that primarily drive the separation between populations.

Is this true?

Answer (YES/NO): NO